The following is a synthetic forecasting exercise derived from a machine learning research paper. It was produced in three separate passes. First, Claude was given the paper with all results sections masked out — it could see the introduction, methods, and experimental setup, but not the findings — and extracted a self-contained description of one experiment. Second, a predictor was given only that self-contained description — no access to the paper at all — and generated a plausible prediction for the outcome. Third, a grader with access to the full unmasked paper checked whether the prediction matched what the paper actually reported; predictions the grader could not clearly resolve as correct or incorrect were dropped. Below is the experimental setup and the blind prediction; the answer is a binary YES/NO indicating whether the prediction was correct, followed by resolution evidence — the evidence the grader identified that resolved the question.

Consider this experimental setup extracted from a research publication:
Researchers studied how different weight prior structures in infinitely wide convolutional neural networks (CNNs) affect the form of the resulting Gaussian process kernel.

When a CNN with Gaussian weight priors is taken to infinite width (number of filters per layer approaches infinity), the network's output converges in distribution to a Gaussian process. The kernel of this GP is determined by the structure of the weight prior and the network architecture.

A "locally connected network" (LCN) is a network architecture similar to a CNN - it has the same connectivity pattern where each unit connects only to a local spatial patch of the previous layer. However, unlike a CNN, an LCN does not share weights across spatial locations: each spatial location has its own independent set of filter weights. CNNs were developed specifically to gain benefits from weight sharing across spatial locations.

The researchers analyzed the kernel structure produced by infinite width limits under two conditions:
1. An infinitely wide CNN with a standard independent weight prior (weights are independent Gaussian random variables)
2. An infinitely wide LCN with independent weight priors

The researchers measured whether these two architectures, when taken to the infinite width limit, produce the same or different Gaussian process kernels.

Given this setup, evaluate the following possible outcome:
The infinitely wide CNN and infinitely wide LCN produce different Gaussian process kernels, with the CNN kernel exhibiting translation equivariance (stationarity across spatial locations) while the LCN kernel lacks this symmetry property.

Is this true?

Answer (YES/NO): NO